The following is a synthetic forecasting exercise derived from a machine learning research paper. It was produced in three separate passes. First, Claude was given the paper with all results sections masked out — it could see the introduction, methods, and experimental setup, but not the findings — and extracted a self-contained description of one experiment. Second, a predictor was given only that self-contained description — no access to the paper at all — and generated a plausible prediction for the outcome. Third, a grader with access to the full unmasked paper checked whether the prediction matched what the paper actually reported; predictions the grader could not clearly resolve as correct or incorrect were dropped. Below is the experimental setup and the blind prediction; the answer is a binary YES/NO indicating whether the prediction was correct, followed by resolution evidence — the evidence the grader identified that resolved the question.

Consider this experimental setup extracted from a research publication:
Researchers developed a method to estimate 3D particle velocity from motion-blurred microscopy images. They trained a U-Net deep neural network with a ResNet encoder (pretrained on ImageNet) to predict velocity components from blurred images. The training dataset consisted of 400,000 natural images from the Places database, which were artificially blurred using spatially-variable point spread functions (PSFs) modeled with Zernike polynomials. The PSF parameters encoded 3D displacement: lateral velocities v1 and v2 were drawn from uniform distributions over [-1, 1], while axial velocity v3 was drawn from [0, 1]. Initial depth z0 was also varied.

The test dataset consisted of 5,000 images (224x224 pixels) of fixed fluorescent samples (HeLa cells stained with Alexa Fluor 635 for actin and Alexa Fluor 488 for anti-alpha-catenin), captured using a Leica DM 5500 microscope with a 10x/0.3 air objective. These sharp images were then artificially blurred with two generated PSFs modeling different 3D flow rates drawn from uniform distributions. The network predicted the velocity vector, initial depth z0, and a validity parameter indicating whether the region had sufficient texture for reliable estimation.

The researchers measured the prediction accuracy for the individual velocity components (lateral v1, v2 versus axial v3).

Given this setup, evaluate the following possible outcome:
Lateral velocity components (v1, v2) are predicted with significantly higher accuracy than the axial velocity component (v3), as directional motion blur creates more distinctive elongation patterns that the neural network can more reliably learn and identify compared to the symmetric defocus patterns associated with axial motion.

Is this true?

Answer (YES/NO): YES